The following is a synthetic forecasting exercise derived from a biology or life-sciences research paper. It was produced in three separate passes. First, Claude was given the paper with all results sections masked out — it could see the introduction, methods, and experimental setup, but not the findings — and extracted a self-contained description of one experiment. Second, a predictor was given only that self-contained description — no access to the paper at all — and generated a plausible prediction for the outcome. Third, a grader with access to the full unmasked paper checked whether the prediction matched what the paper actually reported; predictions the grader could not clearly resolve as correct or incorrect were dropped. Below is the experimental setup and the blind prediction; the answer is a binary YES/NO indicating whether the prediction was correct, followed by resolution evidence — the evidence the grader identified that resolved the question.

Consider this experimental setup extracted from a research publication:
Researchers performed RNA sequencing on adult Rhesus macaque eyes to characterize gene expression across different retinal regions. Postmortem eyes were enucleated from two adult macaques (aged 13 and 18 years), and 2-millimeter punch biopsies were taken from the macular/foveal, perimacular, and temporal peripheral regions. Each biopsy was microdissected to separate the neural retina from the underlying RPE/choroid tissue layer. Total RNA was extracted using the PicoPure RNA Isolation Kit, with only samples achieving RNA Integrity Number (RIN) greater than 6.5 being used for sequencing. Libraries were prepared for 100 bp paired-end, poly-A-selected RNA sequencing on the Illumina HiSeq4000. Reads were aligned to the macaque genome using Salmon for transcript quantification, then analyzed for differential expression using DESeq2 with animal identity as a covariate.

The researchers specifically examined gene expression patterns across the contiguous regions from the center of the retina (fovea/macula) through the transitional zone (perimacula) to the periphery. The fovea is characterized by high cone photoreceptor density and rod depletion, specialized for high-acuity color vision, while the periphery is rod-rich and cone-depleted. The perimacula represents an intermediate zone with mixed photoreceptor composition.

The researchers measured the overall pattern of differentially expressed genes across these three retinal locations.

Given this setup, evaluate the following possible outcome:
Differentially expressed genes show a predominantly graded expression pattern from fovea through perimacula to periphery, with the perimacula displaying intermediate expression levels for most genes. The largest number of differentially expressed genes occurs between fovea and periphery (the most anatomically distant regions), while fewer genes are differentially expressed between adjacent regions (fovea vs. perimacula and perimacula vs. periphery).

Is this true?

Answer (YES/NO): YES